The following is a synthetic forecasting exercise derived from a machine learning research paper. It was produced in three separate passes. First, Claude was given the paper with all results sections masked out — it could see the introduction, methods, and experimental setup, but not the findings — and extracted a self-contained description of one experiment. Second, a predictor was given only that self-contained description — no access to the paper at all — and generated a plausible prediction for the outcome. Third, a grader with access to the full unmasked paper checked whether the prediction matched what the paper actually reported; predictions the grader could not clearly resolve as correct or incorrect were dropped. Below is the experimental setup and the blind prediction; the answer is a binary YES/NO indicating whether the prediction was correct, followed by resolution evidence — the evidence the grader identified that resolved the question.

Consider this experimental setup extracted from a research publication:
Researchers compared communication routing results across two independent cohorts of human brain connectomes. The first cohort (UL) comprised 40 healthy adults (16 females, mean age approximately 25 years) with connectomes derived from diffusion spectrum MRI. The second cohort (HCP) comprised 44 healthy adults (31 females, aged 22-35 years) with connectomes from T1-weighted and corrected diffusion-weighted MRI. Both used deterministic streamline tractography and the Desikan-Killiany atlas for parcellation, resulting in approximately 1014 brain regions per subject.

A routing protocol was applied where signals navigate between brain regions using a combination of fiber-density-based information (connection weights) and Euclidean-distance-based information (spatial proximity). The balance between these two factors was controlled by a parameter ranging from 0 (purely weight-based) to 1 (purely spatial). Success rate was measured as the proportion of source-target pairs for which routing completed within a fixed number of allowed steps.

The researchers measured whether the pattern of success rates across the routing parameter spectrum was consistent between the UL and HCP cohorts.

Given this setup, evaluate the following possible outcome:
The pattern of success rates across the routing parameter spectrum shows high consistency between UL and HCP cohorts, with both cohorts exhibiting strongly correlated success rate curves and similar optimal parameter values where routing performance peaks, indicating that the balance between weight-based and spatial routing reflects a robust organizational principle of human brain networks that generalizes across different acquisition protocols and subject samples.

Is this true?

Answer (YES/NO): YES